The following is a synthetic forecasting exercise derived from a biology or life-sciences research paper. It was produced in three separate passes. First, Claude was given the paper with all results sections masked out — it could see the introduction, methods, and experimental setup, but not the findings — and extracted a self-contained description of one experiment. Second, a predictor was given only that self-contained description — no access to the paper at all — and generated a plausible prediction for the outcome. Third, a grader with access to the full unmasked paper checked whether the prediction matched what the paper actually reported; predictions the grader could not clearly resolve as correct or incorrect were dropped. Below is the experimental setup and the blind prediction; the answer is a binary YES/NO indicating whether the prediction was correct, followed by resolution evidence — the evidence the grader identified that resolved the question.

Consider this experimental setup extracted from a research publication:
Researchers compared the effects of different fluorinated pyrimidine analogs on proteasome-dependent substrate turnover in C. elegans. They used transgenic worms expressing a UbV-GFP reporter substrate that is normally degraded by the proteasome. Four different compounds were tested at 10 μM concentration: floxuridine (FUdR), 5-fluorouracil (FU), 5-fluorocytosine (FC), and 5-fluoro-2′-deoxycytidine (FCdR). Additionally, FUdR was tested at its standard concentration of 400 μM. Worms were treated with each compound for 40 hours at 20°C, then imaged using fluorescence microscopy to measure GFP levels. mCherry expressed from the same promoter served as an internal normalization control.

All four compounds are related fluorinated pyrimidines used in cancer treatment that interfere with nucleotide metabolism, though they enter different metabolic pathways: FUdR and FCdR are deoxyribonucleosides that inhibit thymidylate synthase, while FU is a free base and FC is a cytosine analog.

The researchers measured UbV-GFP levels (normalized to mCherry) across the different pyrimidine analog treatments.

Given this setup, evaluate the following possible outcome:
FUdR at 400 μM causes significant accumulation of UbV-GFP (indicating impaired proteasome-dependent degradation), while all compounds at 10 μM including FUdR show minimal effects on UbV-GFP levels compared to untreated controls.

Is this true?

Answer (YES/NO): NO